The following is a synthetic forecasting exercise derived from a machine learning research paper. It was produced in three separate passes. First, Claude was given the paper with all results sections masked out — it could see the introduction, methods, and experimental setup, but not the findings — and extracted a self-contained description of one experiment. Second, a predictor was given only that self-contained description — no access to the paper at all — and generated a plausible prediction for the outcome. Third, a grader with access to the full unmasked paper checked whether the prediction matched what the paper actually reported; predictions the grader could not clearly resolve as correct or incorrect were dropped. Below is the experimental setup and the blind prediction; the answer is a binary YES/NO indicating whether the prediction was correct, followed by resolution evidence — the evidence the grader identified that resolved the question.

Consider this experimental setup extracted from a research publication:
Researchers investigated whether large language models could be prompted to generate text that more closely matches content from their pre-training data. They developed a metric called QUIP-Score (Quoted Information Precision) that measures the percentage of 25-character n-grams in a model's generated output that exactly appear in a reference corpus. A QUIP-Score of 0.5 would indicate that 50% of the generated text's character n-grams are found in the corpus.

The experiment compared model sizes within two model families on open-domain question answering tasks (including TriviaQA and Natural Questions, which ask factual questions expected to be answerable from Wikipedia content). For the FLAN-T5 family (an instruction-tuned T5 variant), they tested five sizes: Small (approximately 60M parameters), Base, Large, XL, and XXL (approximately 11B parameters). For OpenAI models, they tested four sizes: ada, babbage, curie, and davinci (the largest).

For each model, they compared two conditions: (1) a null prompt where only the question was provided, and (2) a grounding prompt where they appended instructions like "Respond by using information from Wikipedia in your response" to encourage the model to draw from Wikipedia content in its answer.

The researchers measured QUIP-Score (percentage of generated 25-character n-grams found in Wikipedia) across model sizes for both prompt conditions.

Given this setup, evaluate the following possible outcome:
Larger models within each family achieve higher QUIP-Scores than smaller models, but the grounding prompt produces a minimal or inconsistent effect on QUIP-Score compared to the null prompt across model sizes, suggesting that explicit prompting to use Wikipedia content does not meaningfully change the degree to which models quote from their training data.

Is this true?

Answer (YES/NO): NO